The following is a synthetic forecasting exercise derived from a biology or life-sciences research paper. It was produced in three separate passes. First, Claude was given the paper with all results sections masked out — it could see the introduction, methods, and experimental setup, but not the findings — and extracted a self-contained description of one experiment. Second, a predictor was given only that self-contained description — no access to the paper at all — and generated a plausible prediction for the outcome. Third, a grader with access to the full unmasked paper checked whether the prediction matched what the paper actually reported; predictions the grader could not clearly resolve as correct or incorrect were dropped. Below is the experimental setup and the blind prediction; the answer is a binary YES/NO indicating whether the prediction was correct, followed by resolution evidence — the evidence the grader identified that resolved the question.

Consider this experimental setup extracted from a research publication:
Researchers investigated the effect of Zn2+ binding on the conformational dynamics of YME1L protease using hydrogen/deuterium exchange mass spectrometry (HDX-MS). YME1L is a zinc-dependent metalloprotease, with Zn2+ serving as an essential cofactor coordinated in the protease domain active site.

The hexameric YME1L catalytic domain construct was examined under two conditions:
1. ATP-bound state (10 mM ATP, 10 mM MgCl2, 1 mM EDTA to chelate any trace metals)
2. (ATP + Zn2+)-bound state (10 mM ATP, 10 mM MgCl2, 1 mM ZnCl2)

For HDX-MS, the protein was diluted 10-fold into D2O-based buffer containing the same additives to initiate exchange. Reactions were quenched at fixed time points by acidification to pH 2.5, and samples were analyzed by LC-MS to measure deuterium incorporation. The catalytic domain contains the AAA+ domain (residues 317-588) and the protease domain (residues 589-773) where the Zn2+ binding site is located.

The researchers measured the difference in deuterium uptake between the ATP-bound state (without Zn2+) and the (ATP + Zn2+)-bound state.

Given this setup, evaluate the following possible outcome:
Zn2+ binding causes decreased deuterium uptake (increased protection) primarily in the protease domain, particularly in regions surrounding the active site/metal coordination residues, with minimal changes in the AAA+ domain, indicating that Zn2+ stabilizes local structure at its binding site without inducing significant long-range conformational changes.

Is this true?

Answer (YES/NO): YES